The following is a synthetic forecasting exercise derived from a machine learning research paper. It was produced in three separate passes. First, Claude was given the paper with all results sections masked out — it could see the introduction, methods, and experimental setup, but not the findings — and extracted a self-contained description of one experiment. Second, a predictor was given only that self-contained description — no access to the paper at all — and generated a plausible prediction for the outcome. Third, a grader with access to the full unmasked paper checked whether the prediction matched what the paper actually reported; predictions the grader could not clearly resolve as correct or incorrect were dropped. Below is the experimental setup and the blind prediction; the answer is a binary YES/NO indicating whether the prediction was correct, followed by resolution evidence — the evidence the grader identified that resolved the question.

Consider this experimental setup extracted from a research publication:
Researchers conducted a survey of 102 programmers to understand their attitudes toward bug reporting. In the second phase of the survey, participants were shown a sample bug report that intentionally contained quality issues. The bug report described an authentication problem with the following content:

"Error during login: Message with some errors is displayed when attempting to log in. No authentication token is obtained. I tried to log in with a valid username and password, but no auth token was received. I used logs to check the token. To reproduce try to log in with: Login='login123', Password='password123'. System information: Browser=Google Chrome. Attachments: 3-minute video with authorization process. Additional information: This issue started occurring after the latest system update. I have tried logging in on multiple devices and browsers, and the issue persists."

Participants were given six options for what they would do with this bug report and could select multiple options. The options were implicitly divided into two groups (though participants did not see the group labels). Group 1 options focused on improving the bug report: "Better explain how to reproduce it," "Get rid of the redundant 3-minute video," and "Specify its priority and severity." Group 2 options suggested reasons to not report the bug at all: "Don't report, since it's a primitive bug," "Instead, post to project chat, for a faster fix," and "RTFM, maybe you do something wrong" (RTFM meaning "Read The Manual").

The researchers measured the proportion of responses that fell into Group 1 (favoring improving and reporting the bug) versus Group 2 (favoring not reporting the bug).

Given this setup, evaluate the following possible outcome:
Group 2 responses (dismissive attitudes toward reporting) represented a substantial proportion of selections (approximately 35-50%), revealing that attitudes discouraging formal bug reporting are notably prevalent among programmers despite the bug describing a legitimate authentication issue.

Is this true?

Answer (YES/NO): NO